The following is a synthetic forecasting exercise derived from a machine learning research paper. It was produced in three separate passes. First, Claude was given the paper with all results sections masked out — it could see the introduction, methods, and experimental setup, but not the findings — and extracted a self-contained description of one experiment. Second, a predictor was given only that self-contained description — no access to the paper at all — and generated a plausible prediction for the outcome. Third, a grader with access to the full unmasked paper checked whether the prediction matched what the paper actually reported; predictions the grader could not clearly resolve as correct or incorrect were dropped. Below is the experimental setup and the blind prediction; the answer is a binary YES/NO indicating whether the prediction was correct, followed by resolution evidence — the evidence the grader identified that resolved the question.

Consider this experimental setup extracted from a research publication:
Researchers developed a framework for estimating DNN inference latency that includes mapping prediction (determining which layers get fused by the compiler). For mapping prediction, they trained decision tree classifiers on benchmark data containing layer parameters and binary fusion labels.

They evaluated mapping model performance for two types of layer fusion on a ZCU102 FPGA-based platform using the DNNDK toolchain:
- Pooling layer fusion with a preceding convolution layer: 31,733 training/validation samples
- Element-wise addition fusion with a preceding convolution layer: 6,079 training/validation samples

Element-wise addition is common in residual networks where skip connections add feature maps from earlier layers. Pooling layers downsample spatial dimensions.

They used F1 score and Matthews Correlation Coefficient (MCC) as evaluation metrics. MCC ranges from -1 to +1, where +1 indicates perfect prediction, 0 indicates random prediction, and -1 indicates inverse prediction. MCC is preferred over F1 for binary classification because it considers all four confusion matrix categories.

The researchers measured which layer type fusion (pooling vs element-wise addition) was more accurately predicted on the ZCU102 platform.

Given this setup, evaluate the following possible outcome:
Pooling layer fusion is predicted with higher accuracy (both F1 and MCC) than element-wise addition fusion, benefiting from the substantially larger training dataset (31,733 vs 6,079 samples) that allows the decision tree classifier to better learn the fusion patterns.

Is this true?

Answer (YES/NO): NO